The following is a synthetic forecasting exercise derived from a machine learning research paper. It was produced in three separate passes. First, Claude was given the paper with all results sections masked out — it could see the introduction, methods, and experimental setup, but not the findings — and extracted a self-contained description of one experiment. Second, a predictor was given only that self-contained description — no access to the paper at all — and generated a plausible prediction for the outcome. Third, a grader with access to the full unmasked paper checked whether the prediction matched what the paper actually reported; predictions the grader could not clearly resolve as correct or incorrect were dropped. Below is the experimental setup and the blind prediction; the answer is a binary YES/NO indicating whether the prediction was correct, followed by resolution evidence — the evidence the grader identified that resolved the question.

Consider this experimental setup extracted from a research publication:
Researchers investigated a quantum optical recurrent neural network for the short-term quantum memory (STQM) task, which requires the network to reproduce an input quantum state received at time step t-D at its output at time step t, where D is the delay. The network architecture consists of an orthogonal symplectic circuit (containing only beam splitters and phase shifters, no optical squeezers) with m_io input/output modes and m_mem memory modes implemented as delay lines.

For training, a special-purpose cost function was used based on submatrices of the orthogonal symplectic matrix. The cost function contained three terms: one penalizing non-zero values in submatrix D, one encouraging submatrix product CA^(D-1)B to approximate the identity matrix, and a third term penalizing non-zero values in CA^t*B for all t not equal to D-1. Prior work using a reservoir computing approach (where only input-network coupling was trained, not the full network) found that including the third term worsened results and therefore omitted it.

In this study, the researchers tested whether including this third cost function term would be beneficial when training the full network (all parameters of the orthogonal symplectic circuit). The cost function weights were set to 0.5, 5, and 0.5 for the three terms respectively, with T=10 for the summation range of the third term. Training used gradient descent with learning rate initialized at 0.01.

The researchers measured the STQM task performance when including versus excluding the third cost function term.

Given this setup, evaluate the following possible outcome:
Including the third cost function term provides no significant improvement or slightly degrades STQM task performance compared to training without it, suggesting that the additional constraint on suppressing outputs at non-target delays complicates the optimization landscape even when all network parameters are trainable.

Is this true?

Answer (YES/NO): NO